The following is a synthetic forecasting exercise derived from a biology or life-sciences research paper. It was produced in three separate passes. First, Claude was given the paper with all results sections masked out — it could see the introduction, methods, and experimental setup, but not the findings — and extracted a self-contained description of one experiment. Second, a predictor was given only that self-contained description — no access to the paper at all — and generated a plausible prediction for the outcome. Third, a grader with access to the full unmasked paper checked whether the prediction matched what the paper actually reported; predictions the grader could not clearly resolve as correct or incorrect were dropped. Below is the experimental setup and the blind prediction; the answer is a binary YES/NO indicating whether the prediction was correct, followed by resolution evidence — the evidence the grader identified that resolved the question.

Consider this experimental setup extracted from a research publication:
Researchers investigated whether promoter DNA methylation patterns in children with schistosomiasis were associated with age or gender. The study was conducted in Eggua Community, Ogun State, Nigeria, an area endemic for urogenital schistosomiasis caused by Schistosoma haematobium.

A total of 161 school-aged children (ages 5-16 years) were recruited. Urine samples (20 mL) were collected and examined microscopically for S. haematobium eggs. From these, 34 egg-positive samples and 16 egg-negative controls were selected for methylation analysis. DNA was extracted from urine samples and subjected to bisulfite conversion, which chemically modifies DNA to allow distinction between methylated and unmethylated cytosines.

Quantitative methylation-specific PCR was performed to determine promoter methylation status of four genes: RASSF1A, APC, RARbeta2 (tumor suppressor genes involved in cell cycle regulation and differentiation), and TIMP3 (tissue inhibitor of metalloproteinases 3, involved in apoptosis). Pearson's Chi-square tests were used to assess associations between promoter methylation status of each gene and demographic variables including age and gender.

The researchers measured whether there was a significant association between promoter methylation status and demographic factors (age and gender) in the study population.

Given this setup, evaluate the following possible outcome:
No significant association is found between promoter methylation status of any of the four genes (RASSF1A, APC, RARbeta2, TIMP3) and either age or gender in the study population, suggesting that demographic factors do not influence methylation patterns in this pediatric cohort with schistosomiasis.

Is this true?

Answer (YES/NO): YES